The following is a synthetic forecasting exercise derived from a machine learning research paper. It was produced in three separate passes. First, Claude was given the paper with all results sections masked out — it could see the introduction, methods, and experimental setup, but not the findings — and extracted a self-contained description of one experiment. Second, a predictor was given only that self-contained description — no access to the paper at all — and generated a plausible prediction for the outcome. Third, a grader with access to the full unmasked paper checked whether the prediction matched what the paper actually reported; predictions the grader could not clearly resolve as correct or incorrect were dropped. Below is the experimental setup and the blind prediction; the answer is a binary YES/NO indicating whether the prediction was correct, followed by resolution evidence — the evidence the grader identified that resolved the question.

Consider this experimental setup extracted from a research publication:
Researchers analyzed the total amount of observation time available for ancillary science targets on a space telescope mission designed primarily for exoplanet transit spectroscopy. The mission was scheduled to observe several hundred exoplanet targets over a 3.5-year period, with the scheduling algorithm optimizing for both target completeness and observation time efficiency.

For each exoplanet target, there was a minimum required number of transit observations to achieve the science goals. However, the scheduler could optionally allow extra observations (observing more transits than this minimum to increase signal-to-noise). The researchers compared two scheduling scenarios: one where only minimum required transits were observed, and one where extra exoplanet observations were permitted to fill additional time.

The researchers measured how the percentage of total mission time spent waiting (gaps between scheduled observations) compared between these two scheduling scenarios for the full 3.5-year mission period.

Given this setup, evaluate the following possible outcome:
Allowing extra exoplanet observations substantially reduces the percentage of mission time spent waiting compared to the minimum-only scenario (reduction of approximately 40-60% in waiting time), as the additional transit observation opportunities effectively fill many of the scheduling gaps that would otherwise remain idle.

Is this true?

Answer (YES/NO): YES